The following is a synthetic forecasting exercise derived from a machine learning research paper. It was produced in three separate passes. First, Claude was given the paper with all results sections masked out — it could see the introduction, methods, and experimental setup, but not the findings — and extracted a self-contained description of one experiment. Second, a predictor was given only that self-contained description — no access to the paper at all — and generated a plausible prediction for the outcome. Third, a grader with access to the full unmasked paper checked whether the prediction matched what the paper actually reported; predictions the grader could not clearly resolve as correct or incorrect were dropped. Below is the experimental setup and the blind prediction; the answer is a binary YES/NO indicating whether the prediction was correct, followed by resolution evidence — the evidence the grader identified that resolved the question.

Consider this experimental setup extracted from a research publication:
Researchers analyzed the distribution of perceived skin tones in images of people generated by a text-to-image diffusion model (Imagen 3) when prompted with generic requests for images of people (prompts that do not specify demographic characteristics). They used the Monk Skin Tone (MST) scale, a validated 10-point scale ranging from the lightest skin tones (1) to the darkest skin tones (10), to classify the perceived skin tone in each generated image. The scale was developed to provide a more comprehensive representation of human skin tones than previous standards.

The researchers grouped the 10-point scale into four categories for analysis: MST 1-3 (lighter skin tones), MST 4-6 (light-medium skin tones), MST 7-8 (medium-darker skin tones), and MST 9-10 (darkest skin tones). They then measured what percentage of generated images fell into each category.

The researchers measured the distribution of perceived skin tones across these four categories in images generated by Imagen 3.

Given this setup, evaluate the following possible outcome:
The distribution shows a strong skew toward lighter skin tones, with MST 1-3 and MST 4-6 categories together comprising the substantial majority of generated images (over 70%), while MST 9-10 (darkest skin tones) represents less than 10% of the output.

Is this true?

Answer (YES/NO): YES